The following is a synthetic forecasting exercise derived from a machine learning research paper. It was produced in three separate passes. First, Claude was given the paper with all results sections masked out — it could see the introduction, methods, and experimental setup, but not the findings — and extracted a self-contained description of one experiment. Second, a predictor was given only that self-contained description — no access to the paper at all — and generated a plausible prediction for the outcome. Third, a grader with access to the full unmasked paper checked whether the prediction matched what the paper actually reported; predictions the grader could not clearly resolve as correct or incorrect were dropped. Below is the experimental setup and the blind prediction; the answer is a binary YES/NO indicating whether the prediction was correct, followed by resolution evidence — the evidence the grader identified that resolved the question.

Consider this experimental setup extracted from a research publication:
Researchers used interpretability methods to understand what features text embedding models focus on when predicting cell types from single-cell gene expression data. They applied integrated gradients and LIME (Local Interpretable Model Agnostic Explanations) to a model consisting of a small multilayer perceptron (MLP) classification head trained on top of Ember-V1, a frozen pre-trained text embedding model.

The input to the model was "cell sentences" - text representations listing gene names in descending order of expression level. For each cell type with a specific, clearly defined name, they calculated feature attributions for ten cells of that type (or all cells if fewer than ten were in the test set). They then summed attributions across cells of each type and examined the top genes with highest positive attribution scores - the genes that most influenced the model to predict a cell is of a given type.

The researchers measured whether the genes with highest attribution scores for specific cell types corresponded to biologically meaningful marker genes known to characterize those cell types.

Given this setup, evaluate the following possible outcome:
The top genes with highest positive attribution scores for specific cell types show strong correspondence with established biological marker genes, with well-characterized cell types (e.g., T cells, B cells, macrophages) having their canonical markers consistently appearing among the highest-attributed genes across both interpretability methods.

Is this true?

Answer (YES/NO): NO